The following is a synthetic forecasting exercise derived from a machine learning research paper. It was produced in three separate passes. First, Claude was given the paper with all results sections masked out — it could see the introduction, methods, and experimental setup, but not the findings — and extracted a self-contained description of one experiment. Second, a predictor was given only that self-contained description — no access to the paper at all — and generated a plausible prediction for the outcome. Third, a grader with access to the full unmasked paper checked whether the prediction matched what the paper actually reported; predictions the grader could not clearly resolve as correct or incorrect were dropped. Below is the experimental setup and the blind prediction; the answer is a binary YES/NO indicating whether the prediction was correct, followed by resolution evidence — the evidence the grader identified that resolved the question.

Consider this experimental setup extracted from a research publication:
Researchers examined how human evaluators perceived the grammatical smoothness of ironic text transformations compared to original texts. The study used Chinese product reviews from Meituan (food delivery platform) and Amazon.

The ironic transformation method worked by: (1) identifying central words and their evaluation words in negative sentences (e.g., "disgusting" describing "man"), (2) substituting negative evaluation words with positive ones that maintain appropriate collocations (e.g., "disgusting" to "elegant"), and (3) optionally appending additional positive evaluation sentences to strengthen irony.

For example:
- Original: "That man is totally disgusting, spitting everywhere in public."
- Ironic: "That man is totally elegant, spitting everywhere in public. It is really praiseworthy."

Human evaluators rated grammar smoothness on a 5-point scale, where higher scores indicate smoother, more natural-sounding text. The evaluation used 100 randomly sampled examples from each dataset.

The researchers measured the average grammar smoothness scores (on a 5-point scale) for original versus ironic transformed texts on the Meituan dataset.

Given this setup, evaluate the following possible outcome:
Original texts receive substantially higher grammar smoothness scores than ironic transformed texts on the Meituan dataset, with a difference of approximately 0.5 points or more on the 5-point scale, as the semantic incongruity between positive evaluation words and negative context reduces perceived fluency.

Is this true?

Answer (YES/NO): YES